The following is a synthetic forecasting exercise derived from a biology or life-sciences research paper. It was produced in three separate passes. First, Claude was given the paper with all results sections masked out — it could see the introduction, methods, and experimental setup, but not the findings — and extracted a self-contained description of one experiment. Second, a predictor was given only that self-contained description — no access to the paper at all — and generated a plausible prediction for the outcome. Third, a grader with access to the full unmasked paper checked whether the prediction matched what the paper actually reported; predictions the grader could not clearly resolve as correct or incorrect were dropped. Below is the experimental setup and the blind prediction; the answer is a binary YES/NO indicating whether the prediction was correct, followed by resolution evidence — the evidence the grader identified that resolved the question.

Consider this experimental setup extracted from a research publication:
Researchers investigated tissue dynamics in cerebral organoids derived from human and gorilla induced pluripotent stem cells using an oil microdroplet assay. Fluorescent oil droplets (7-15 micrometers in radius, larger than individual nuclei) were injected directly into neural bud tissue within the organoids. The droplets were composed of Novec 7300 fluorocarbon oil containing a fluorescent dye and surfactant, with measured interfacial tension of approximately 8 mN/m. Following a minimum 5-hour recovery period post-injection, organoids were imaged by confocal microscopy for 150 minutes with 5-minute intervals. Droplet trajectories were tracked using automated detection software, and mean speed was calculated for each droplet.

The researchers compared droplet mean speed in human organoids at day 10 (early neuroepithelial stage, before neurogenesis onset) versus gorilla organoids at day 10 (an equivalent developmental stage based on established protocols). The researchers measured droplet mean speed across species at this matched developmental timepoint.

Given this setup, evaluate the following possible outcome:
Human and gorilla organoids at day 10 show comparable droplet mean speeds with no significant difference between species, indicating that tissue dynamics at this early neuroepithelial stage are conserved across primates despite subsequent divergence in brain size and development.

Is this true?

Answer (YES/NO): NO